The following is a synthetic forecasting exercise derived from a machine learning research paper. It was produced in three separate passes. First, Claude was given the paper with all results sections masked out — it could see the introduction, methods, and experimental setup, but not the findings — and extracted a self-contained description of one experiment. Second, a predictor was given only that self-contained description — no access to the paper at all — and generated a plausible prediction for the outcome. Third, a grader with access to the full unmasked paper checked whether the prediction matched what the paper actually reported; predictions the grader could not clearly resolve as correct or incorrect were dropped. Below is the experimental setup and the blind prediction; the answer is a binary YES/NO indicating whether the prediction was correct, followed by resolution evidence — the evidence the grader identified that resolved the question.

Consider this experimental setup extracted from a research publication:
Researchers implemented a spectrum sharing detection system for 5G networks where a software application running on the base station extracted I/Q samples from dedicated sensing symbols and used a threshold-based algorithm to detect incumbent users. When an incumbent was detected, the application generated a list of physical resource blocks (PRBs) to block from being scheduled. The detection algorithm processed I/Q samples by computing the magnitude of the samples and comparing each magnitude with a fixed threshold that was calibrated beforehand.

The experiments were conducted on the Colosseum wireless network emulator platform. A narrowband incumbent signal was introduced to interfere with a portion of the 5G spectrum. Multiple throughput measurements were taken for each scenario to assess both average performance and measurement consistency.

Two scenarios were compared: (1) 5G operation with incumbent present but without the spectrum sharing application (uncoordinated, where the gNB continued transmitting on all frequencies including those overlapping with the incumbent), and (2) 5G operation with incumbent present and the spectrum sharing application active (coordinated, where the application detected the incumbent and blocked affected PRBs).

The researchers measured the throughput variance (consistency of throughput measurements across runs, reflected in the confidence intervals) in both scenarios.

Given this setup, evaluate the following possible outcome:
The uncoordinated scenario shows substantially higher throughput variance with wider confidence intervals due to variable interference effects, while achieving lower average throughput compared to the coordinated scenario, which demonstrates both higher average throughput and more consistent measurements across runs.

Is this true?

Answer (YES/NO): YES